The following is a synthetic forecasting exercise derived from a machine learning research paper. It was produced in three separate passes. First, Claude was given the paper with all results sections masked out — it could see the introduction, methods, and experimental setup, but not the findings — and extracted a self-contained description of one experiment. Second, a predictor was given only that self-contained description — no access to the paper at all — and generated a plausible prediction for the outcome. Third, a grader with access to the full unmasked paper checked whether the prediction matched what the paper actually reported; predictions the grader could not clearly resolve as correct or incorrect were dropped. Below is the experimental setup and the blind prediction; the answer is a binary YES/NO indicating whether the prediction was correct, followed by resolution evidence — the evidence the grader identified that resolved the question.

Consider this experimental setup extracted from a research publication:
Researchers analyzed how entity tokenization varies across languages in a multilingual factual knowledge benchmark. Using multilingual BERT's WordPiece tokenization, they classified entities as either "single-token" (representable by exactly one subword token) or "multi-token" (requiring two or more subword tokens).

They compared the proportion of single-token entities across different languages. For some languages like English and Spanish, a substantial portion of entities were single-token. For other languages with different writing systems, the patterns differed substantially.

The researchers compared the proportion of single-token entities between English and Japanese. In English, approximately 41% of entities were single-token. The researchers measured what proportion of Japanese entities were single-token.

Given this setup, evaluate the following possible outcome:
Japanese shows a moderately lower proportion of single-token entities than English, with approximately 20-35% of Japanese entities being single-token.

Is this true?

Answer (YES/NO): NO